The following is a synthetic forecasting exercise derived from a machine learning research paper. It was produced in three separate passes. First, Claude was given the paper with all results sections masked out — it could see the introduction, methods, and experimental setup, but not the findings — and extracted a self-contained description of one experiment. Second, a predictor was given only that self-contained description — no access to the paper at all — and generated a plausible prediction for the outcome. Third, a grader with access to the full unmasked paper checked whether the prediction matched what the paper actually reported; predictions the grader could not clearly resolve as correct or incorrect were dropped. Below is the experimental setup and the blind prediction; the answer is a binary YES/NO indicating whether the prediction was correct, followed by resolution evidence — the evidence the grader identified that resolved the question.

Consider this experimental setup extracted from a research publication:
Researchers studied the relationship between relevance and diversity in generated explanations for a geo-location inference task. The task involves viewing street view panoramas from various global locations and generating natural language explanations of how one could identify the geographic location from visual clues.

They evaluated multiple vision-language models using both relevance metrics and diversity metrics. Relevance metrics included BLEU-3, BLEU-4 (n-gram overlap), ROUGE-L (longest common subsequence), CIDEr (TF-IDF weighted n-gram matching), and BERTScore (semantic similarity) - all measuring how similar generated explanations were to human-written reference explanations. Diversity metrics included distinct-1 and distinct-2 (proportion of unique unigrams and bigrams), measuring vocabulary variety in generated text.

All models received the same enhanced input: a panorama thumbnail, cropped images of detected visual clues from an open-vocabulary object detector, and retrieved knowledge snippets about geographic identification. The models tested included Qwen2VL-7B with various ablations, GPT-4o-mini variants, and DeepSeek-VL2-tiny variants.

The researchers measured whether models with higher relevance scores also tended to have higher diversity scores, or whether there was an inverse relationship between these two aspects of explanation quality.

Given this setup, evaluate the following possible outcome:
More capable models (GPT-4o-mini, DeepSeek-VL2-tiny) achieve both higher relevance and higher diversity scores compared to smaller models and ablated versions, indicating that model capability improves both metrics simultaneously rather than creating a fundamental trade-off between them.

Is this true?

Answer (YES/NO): NO